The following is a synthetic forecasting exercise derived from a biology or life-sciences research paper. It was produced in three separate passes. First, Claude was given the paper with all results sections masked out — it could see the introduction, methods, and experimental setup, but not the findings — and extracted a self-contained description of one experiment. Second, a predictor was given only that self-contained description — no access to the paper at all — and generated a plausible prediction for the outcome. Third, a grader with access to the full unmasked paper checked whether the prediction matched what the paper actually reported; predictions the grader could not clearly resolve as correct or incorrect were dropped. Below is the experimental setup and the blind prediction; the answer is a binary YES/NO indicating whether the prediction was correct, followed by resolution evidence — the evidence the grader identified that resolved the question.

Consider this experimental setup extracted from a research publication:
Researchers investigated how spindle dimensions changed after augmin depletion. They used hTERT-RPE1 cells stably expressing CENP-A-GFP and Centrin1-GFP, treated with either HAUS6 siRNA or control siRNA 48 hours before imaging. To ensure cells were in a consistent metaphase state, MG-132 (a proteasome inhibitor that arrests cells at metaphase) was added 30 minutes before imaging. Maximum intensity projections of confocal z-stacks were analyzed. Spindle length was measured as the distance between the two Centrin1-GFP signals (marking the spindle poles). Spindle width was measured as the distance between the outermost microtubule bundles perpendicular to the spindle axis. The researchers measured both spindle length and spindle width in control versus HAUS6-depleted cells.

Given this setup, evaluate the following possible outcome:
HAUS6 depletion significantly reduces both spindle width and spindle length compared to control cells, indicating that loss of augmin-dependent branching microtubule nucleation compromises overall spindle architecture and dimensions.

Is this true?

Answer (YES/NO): NO